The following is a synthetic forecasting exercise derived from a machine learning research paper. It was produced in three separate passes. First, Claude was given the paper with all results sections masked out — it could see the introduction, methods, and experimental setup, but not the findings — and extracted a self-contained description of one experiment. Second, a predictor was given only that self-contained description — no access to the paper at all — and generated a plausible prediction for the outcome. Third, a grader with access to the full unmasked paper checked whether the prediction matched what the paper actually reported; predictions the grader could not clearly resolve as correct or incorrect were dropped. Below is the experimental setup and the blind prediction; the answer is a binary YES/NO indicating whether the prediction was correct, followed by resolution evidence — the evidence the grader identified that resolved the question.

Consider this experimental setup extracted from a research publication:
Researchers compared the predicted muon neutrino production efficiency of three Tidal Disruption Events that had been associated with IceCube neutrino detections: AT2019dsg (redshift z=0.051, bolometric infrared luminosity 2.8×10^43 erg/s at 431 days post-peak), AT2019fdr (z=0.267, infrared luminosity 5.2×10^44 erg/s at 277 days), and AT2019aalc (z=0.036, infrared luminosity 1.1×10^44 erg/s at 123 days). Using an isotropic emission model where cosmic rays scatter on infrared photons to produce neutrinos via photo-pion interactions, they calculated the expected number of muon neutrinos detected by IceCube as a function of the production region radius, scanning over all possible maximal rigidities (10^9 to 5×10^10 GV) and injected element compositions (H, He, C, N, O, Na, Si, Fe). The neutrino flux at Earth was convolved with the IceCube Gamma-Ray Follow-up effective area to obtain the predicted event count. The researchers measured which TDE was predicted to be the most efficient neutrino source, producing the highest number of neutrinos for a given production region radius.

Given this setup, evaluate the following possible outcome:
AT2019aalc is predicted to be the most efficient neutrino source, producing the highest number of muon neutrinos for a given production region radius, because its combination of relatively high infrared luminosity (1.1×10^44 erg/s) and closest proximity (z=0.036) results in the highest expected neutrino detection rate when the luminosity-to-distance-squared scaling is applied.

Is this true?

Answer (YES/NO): YES